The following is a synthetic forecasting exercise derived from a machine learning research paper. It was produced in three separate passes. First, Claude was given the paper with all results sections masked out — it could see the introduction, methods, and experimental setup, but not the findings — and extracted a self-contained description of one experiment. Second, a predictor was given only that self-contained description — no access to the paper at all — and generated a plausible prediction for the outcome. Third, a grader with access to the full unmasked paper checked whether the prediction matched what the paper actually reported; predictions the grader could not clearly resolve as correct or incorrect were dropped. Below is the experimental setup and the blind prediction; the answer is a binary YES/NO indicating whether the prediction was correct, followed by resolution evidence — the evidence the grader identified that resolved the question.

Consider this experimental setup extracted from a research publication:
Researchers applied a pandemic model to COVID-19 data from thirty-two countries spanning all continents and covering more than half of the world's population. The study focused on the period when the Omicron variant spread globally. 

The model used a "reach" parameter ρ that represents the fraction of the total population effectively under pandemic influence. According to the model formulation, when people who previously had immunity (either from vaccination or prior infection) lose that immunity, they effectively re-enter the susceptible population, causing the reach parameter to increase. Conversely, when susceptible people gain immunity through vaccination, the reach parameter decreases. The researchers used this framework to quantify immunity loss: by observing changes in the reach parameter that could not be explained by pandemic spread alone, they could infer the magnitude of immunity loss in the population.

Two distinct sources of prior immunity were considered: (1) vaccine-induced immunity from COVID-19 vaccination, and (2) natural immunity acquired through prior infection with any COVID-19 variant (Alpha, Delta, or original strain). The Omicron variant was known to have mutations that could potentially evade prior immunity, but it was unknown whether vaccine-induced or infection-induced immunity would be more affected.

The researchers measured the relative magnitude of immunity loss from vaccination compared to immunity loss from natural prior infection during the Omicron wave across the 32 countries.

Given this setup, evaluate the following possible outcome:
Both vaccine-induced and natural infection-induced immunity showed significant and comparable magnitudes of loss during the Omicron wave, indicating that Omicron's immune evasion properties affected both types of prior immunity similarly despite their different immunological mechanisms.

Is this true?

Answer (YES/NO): NO